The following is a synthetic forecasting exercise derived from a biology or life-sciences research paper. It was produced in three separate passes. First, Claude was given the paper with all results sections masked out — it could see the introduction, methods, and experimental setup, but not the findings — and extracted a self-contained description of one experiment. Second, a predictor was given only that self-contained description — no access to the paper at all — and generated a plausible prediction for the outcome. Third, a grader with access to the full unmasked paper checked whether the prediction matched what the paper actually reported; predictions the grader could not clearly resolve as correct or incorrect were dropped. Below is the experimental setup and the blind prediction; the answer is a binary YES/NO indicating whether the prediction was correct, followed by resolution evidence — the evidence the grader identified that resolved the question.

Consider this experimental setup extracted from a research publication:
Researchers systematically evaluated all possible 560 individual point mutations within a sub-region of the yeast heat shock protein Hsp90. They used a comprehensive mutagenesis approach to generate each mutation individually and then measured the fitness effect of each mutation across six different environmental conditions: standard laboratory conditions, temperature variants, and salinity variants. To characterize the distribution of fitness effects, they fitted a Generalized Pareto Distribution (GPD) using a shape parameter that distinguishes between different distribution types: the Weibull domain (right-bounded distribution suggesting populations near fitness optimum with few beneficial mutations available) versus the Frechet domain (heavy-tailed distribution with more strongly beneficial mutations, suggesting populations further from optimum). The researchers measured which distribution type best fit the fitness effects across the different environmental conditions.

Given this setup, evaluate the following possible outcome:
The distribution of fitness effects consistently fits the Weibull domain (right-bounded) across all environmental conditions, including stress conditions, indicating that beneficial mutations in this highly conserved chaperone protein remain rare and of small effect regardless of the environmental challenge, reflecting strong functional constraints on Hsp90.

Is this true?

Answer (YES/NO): NO